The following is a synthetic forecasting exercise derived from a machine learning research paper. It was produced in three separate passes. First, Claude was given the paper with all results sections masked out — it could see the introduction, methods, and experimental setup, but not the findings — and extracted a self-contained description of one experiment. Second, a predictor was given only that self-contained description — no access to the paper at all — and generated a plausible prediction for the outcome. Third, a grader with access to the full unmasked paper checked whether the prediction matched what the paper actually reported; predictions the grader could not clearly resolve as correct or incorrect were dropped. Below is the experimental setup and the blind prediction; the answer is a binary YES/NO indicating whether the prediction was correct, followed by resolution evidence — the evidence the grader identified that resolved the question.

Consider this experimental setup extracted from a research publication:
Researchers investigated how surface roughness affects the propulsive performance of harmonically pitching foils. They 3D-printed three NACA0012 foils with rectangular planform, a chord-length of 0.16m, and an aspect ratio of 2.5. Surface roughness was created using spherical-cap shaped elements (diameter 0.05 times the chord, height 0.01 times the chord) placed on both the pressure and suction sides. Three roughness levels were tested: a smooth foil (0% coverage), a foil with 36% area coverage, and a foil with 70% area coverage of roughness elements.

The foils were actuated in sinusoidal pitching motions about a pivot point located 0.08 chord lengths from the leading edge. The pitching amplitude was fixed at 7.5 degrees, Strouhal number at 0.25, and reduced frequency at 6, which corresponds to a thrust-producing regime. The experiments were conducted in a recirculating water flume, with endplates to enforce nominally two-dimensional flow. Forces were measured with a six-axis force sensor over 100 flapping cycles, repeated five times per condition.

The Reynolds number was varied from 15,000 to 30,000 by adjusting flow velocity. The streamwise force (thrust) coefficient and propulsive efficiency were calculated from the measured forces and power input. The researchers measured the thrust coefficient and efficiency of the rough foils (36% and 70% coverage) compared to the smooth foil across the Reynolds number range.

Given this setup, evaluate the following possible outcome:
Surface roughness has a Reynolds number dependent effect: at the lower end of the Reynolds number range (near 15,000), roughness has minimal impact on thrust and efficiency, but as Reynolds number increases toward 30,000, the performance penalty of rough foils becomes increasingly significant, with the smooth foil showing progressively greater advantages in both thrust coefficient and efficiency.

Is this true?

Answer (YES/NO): NO